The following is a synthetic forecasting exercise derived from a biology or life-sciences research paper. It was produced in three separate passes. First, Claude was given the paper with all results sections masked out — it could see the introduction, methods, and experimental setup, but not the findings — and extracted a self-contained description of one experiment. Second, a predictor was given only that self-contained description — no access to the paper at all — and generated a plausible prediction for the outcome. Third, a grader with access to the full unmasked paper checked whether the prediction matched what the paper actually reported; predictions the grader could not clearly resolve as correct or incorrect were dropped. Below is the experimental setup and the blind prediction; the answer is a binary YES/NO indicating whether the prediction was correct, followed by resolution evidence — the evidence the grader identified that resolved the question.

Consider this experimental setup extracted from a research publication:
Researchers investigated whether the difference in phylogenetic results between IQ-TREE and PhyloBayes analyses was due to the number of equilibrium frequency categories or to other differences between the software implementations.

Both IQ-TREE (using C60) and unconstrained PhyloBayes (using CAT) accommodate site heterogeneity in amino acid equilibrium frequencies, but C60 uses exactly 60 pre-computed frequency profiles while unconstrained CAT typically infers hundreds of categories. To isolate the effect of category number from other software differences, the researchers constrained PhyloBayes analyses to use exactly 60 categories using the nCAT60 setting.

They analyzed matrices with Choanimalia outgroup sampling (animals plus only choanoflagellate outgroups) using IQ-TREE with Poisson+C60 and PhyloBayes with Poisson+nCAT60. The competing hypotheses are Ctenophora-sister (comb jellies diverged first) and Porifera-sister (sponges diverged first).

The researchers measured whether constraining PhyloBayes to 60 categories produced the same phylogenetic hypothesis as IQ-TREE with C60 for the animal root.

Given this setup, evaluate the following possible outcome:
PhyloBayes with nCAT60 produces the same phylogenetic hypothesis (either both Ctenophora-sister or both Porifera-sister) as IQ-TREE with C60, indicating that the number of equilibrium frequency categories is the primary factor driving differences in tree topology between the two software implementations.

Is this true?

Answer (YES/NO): YES